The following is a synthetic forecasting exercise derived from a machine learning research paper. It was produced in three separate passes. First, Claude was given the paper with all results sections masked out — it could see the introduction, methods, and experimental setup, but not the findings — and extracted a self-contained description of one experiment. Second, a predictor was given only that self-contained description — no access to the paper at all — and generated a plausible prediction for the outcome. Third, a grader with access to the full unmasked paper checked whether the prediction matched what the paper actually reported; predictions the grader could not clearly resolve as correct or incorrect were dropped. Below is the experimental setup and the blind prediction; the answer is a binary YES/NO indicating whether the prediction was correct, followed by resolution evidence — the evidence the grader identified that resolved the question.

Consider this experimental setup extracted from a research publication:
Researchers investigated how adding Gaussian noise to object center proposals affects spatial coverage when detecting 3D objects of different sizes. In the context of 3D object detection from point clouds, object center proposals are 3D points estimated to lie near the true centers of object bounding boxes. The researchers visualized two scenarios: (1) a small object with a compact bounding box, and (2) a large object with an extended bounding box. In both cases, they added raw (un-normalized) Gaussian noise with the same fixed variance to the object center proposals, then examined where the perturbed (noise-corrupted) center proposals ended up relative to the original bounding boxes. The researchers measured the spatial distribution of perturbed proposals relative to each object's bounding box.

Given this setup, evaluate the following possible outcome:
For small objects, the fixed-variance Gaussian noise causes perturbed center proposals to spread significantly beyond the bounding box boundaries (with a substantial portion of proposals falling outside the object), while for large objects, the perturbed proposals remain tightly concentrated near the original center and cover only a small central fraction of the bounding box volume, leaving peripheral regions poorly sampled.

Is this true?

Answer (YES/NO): YES